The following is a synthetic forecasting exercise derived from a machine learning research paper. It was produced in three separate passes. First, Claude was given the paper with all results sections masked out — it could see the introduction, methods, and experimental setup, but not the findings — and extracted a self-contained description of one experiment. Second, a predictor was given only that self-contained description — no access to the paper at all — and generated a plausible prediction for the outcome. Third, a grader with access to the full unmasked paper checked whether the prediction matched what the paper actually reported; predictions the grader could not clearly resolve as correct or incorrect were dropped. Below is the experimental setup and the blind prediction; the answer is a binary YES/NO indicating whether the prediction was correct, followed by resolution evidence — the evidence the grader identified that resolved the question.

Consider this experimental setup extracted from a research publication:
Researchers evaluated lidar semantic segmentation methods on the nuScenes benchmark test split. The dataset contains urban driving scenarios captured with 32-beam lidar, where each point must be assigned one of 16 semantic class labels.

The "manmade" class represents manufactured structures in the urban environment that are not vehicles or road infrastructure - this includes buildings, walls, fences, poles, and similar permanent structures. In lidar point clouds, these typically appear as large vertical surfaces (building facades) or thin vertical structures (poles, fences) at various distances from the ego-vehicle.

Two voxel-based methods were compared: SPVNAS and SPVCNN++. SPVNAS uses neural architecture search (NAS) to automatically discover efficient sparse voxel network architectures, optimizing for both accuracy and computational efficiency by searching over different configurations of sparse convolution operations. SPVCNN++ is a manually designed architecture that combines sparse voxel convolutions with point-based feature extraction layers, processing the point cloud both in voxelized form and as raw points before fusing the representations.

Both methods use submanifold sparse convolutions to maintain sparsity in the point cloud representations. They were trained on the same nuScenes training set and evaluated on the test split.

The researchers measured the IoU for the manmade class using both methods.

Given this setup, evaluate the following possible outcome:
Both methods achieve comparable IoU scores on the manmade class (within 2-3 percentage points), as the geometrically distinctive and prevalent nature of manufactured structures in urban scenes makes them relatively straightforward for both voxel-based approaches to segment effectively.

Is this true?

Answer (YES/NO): YES